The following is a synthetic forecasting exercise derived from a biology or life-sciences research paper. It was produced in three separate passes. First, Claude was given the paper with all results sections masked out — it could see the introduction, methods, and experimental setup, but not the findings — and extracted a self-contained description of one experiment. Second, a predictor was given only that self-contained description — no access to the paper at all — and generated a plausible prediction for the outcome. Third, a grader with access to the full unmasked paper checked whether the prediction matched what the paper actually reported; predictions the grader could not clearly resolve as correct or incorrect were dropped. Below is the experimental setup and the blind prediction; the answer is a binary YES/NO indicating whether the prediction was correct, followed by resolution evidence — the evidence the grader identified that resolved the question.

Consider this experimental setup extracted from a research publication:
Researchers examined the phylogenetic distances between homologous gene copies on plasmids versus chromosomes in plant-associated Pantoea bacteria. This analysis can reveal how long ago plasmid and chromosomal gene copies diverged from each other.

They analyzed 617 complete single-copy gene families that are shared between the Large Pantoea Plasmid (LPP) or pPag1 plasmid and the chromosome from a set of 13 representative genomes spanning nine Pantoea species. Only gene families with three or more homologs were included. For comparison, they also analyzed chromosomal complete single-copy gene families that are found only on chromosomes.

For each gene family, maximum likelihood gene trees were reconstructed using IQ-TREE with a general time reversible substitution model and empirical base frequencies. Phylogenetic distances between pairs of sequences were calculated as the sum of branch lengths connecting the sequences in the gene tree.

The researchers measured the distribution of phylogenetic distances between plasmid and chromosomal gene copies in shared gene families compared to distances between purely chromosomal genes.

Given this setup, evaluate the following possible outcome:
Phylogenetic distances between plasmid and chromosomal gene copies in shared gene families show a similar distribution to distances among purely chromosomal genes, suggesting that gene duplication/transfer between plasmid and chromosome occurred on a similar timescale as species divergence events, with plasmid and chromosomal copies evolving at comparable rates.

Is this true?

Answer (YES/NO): NO